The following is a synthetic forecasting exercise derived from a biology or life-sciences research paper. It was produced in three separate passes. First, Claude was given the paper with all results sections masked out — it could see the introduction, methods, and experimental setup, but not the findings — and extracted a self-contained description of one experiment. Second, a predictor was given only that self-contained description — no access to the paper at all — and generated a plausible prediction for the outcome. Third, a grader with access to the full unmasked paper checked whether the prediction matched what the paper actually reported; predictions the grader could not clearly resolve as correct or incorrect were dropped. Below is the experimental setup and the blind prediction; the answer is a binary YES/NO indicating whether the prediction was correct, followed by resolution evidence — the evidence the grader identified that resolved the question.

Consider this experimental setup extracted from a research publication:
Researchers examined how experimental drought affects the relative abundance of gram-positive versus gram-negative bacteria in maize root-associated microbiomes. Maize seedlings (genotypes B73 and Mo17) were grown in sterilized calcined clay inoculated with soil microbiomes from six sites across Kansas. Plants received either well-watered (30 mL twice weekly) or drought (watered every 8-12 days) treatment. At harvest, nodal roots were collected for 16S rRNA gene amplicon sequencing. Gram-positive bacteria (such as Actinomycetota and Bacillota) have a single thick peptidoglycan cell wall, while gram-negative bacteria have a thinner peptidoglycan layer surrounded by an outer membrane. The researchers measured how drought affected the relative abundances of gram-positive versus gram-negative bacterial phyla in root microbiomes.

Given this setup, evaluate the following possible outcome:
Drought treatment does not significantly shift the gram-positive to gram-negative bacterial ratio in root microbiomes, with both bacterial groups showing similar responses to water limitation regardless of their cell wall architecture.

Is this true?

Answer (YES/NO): NO